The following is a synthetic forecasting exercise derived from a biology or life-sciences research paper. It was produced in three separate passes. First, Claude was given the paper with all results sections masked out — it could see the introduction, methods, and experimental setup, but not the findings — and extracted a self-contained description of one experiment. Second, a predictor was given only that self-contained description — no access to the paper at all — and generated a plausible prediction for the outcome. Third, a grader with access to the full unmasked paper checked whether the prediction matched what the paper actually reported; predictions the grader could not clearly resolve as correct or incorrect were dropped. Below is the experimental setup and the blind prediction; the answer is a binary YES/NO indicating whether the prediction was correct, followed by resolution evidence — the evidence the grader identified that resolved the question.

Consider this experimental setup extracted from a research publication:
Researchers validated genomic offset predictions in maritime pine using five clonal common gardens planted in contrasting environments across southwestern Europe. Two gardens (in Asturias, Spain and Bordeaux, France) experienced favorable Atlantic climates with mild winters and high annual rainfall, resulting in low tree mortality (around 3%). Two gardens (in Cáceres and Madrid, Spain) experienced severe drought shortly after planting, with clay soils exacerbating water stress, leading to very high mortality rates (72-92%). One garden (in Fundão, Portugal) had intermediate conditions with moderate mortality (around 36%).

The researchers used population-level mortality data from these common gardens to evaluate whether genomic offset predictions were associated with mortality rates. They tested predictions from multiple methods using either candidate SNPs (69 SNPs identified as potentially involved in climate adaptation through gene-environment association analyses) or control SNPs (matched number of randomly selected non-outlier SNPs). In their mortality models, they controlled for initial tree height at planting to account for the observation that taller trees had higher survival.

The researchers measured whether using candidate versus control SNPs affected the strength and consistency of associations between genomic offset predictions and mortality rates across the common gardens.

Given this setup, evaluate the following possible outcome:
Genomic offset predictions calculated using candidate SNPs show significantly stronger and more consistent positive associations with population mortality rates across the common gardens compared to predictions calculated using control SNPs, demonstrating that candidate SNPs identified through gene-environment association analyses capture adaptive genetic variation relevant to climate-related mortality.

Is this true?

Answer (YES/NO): NO